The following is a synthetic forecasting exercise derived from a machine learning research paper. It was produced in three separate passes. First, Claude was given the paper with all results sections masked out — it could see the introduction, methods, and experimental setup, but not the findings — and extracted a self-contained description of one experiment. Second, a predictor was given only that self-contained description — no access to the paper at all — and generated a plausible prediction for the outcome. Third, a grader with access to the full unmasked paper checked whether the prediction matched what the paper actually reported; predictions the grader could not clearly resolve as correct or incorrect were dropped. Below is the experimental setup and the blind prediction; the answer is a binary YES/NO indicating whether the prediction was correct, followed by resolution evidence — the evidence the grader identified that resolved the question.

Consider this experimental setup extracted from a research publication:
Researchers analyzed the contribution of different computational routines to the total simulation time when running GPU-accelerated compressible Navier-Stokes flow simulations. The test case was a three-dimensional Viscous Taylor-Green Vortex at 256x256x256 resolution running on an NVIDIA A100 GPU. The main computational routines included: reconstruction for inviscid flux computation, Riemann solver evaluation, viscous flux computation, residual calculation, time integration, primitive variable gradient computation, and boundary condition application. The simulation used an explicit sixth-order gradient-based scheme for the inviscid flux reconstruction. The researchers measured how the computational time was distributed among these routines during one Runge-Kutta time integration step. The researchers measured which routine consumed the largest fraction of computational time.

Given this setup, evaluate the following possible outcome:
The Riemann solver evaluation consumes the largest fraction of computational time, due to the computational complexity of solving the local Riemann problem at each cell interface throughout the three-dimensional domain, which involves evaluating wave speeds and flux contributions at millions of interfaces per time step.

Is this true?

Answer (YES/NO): NO